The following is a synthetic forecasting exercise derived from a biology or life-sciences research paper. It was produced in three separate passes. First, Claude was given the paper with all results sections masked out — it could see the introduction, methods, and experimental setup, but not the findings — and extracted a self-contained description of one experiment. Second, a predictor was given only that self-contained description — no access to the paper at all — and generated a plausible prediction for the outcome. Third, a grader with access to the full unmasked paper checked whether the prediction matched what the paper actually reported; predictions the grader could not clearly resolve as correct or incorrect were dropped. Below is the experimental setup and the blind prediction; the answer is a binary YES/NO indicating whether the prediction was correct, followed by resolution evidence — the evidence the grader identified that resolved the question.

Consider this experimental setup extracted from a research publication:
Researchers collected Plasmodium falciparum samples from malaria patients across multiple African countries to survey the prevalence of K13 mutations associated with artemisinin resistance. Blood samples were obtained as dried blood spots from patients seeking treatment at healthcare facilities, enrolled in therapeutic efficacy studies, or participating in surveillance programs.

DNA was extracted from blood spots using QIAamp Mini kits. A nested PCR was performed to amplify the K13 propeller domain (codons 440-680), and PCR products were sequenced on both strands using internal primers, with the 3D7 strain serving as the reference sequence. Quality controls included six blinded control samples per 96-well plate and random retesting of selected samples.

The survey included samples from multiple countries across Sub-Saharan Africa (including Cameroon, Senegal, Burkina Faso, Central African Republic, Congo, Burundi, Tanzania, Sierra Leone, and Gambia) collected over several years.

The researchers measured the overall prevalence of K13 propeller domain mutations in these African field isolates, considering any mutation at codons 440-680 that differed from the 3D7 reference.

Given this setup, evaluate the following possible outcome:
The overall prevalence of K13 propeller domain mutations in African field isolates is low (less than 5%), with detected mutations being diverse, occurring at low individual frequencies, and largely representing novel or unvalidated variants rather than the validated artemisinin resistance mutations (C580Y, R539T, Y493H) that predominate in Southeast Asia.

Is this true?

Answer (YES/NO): YES